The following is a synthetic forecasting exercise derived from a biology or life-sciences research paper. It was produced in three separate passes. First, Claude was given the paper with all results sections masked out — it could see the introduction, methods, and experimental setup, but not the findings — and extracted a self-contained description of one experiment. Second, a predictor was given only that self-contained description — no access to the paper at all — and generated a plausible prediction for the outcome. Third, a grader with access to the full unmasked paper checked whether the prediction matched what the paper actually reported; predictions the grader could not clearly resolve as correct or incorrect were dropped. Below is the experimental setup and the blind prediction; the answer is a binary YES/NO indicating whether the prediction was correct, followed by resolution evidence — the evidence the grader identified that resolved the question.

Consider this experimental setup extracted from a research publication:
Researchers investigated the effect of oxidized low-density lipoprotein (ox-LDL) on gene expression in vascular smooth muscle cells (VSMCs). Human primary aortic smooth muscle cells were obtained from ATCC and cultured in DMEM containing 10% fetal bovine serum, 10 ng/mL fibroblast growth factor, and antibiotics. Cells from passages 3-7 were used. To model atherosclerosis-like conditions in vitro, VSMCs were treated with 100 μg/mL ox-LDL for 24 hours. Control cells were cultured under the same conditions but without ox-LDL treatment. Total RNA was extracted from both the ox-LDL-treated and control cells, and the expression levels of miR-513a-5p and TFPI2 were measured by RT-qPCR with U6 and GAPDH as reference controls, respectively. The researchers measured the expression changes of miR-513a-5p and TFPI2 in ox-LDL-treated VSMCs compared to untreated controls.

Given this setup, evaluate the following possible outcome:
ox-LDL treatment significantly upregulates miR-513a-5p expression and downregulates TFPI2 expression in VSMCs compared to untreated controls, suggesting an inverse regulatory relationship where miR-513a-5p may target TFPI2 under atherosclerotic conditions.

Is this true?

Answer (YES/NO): YES